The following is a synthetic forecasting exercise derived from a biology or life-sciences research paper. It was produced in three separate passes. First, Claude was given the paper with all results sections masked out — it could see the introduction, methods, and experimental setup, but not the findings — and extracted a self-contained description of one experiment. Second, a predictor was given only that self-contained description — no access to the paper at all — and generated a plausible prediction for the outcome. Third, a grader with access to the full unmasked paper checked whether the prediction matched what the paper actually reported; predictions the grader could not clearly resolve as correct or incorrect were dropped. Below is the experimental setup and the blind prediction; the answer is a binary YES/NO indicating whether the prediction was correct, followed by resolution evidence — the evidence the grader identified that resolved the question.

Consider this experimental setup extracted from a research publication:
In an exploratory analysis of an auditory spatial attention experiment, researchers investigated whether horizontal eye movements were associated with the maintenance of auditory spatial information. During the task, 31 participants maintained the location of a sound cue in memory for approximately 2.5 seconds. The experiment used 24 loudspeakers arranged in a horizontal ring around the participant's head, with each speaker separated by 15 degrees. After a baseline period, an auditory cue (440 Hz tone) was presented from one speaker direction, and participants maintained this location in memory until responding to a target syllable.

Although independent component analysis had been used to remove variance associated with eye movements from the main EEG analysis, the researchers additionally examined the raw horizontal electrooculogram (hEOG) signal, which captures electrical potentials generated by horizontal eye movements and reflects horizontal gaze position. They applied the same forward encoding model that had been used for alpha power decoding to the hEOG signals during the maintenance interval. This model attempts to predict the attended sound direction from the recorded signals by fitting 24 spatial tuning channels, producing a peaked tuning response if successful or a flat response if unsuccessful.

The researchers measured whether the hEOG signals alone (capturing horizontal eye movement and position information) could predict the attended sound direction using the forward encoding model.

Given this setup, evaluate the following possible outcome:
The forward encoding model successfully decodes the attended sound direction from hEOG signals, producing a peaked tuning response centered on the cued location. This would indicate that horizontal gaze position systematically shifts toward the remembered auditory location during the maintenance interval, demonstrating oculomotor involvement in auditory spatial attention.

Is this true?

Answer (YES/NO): YES